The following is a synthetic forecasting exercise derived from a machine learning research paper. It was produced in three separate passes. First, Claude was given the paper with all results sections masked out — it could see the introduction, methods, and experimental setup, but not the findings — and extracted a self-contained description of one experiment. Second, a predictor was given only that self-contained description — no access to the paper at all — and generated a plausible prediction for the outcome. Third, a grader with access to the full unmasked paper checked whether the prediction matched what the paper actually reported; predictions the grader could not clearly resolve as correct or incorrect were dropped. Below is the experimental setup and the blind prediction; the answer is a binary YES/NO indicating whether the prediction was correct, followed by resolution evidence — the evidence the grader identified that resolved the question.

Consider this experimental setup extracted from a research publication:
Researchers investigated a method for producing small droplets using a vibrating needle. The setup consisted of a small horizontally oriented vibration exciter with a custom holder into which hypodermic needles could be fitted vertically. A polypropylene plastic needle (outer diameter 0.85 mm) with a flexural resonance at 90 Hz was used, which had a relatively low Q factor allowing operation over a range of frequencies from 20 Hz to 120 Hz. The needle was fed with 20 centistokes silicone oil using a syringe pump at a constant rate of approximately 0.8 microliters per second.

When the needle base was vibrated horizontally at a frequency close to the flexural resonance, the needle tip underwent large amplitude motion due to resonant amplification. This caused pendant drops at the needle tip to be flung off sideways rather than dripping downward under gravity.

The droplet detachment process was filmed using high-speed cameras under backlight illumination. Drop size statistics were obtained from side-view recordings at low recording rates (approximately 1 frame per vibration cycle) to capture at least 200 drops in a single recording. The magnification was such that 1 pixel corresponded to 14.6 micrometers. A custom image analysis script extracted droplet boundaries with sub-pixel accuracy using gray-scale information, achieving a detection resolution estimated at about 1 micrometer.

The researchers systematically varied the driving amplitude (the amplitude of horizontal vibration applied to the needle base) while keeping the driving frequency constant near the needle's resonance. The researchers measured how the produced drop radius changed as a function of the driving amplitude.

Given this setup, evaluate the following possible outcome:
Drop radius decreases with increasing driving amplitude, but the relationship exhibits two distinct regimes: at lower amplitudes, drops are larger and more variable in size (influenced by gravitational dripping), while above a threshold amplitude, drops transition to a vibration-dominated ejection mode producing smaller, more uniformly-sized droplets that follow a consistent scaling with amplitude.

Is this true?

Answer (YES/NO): NO